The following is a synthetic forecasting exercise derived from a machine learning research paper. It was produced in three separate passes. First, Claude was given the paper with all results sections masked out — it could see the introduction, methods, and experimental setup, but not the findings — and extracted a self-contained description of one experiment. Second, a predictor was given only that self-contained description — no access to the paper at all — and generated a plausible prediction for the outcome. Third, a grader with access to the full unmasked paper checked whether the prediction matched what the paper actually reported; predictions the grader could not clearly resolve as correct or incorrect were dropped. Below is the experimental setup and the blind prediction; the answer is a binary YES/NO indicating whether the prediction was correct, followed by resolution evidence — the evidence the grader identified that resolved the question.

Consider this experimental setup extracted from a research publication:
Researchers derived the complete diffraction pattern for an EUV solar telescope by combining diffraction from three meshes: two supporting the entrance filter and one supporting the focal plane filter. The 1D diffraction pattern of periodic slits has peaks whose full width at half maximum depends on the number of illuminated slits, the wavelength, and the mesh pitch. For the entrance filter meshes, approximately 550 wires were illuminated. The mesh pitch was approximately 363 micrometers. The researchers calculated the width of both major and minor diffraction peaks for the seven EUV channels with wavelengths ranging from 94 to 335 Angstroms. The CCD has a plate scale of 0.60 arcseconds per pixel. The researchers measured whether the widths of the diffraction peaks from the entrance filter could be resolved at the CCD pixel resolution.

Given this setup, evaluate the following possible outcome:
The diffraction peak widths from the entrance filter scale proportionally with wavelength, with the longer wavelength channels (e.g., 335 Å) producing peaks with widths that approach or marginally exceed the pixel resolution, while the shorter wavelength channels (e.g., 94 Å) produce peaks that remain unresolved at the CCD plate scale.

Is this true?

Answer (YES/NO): NO